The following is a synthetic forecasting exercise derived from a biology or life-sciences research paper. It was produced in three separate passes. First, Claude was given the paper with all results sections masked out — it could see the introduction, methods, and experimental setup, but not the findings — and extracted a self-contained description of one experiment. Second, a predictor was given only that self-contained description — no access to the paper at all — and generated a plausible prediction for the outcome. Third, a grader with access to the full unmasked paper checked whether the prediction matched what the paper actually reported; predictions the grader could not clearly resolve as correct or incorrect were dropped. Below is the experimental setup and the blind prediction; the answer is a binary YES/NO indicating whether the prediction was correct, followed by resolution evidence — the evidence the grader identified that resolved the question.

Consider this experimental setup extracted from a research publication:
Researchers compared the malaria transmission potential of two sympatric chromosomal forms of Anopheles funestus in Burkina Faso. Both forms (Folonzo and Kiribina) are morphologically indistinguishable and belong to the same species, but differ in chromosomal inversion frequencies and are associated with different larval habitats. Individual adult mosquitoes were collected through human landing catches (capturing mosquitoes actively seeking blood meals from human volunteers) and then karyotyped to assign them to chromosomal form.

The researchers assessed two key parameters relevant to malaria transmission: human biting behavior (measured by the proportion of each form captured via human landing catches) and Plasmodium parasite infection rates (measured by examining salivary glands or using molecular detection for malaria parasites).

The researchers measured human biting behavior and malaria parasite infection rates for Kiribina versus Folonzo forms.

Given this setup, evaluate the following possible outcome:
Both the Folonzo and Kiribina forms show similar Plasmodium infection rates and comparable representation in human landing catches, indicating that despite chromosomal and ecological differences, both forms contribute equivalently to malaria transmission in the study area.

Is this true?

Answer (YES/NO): YES